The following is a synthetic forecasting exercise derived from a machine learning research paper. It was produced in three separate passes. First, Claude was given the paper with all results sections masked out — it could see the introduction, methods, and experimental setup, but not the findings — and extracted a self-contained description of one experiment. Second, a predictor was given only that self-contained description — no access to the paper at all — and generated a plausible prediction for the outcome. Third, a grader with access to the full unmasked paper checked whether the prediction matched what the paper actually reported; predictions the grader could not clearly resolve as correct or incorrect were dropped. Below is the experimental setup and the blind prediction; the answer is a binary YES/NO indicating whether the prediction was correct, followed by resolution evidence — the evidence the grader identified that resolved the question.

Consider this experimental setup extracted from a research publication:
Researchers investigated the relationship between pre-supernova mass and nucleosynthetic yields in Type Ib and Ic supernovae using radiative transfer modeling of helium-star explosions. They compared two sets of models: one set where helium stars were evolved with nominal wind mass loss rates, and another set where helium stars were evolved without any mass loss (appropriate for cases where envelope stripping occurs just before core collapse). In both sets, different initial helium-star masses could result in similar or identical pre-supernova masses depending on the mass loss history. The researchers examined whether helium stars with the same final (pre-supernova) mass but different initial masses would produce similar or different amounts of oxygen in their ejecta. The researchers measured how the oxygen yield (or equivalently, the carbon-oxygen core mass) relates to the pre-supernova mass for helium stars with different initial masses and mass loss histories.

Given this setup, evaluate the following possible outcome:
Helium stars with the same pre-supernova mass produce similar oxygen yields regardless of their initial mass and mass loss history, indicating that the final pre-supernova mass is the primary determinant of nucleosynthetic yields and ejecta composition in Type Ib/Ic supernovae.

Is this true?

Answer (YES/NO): YES